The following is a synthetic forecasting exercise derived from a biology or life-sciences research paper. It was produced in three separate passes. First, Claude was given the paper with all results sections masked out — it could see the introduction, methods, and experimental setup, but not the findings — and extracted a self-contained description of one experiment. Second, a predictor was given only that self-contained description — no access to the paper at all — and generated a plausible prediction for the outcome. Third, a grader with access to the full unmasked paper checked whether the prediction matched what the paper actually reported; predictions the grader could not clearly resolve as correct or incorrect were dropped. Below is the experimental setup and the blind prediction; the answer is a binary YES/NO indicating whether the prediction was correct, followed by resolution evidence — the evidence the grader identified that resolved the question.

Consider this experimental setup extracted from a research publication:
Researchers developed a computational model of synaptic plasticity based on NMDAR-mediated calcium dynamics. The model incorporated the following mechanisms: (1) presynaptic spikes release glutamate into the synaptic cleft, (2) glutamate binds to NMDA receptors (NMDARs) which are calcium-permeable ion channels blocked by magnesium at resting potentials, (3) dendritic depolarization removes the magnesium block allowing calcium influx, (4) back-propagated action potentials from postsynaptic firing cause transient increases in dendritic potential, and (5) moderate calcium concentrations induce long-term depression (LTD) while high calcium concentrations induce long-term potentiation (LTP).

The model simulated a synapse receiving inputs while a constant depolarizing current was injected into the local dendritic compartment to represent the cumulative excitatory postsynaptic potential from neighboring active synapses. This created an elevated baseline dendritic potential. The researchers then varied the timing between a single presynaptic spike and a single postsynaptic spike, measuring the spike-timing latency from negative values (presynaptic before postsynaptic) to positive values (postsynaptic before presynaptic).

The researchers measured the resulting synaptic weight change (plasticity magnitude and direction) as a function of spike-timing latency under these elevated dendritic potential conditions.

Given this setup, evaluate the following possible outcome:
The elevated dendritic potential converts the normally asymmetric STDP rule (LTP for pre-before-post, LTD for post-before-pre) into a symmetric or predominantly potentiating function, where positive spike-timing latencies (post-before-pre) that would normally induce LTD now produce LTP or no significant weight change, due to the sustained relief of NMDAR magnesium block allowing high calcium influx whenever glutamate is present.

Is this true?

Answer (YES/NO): NO